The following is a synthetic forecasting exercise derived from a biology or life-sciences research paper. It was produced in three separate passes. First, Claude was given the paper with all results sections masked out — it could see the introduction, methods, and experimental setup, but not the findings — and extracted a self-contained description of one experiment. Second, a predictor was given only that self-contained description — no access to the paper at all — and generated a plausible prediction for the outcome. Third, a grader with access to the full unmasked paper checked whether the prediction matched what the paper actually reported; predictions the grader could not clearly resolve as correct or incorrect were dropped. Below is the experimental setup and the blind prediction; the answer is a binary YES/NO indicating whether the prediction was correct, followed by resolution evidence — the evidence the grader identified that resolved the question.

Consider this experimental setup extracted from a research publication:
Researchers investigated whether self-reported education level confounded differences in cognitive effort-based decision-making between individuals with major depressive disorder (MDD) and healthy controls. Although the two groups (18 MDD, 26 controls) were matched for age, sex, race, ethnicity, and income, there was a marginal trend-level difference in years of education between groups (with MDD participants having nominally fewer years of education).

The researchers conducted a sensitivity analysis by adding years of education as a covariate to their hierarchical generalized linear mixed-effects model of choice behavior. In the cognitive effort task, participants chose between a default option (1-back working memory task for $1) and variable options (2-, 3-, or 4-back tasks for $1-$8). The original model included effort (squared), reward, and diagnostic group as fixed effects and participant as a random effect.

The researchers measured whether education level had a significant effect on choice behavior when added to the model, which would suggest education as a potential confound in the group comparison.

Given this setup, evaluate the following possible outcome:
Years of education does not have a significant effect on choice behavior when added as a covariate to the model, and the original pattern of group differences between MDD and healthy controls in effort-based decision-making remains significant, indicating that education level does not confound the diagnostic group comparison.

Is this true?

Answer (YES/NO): YES